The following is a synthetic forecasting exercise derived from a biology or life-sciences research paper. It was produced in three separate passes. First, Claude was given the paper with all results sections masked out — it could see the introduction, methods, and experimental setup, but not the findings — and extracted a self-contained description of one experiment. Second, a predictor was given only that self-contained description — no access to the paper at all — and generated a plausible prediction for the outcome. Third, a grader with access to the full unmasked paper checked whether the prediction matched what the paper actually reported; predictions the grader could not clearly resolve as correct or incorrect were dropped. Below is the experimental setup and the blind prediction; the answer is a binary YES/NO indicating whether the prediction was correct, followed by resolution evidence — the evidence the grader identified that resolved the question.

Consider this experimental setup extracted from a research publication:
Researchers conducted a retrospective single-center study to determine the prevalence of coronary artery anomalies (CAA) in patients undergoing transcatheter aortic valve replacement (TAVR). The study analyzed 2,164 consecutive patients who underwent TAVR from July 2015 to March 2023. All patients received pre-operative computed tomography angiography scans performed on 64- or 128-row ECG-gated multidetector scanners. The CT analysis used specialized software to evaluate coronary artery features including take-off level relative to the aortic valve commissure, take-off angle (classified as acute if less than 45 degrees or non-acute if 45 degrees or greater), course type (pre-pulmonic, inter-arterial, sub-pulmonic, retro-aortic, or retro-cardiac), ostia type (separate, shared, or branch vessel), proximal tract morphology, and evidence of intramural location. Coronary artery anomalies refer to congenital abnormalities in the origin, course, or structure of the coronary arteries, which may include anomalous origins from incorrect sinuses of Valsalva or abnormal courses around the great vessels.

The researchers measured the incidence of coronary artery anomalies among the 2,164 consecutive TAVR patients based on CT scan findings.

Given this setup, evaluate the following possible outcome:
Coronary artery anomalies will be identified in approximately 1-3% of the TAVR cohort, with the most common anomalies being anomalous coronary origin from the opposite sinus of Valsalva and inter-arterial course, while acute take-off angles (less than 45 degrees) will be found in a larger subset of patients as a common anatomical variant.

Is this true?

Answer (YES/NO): NO